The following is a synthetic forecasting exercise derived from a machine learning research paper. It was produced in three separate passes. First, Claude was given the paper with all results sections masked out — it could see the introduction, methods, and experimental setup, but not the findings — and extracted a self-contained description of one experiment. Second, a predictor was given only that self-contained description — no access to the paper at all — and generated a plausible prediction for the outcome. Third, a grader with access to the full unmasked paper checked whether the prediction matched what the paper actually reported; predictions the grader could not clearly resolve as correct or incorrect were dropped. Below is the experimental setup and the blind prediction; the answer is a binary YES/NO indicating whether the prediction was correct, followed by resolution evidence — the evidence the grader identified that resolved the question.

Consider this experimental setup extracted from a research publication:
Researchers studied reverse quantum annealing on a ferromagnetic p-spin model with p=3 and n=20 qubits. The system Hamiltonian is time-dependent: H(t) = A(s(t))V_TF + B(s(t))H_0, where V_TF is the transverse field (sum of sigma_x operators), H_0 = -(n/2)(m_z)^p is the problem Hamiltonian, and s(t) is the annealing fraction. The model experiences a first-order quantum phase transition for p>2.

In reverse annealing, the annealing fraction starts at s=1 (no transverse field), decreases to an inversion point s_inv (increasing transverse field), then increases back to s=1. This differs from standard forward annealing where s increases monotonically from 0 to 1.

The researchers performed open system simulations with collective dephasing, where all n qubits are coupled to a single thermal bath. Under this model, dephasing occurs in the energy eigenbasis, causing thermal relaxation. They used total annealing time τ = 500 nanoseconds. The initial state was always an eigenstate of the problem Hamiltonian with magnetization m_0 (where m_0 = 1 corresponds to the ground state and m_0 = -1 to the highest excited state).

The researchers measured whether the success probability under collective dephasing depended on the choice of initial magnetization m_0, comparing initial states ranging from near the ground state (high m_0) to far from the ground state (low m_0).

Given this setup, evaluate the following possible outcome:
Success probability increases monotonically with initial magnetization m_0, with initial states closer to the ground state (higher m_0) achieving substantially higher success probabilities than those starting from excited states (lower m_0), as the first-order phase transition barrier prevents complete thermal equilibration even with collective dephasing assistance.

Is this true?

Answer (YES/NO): NO